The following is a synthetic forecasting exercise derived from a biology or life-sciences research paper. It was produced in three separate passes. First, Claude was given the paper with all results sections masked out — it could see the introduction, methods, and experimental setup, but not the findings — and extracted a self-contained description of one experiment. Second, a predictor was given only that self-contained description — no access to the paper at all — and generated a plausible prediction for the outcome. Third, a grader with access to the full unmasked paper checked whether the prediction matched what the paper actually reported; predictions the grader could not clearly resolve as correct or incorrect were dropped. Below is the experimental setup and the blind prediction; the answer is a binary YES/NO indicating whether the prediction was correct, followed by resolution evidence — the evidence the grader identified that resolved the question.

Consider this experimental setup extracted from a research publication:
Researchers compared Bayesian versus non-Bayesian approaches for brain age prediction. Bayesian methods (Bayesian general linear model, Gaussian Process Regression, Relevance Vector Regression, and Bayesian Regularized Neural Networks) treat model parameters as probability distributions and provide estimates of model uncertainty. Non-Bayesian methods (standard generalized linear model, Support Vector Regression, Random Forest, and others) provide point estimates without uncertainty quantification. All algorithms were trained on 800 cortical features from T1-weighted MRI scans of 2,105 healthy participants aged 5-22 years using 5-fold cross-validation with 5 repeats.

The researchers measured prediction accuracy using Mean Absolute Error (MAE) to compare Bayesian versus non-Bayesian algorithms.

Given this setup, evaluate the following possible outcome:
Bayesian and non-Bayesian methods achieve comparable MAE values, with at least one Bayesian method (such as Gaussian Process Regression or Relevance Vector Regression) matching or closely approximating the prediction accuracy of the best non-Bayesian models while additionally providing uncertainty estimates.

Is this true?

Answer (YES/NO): NO